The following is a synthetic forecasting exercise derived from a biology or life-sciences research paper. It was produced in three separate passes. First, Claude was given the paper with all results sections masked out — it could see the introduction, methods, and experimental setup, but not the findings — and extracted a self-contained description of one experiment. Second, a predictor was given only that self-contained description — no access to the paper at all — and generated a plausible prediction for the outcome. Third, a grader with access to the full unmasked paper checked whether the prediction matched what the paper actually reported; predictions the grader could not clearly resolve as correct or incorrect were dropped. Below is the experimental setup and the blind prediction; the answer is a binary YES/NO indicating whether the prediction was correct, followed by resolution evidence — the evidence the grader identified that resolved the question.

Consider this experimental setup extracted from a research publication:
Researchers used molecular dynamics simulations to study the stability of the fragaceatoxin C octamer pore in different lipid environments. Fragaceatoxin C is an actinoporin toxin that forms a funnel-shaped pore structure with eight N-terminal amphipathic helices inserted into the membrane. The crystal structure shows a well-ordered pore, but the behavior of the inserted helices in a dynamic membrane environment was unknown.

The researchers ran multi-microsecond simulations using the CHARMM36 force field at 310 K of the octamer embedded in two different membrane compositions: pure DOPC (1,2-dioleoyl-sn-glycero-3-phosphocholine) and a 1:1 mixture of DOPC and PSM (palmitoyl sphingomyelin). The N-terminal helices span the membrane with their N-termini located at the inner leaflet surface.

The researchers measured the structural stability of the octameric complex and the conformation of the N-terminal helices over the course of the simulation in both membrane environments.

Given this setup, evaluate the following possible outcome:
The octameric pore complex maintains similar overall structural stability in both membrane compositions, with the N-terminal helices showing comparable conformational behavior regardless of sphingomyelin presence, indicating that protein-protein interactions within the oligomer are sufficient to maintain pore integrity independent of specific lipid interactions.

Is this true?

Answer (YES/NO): YES